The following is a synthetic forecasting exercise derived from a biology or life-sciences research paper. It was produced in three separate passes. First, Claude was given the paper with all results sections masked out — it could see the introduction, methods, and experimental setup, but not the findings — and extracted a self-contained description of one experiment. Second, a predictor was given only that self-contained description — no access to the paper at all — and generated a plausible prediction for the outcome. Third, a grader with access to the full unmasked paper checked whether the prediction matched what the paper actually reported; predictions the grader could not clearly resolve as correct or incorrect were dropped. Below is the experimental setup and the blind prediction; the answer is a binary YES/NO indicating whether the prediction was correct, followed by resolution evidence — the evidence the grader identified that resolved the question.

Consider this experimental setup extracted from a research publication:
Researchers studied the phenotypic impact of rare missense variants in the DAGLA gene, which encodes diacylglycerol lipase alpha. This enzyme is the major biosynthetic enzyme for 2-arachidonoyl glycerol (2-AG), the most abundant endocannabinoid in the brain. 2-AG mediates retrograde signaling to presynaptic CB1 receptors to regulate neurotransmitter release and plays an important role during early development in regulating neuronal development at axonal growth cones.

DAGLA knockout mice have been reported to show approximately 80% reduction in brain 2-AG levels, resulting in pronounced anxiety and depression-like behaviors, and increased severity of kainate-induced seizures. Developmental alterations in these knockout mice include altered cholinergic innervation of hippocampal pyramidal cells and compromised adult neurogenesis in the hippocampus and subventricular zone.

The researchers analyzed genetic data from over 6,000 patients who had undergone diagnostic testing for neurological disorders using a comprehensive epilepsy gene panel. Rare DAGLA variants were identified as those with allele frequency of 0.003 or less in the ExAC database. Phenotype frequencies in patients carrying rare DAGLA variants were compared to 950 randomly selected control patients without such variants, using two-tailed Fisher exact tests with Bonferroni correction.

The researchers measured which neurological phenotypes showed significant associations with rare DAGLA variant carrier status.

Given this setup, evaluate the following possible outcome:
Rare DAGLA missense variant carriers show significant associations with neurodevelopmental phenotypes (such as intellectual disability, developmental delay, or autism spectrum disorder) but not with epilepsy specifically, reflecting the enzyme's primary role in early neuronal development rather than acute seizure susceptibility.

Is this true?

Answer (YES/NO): NO